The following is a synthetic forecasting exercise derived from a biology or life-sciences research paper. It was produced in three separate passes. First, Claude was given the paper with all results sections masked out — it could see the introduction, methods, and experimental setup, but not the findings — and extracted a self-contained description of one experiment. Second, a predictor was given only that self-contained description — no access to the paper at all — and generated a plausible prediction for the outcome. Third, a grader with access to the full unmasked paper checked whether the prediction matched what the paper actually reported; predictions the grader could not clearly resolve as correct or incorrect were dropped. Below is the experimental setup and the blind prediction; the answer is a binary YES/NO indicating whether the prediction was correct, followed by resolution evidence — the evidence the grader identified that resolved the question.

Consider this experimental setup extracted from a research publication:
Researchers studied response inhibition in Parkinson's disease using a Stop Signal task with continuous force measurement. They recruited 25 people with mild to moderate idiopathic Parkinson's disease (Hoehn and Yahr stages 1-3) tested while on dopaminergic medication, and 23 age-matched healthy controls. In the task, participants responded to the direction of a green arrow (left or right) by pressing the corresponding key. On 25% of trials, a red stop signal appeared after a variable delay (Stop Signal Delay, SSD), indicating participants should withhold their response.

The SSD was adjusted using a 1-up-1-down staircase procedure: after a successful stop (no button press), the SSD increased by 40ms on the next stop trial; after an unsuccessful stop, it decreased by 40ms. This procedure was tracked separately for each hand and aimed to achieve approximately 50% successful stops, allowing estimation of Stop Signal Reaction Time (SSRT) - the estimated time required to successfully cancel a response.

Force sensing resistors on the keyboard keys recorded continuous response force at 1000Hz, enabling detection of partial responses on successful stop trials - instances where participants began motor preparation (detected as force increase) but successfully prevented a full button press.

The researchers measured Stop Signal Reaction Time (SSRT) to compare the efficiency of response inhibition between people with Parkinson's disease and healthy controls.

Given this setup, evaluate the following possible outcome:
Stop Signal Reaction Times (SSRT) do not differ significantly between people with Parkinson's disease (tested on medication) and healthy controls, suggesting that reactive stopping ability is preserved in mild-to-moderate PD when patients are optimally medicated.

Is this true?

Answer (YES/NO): NO